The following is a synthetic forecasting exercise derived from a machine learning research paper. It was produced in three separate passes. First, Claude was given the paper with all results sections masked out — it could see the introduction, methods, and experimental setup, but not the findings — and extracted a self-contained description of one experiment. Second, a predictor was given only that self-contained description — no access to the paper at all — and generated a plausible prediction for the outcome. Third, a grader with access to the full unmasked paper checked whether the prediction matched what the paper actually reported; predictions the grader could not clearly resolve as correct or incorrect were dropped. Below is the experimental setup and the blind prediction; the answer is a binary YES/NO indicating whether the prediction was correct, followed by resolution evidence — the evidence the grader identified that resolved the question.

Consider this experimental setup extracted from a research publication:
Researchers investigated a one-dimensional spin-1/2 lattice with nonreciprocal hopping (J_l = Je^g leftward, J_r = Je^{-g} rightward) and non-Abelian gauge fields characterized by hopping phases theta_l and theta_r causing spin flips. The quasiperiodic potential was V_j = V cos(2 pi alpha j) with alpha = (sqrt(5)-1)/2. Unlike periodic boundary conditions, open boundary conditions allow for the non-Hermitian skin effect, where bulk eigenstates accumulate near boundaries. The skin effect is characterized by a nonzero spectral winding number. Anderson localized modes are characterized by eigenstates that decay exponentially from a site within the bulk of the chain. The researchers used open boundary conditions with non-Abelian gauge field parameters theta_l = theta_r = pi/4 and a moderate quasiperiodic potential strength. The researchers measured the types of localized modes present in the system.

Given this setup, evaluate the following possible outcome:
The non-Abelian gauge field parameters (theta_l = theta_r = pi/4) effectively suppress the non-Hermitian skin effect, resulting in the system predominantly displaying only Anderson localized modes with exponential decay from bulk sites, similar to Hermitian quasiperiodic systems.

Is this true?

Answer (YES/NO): NO